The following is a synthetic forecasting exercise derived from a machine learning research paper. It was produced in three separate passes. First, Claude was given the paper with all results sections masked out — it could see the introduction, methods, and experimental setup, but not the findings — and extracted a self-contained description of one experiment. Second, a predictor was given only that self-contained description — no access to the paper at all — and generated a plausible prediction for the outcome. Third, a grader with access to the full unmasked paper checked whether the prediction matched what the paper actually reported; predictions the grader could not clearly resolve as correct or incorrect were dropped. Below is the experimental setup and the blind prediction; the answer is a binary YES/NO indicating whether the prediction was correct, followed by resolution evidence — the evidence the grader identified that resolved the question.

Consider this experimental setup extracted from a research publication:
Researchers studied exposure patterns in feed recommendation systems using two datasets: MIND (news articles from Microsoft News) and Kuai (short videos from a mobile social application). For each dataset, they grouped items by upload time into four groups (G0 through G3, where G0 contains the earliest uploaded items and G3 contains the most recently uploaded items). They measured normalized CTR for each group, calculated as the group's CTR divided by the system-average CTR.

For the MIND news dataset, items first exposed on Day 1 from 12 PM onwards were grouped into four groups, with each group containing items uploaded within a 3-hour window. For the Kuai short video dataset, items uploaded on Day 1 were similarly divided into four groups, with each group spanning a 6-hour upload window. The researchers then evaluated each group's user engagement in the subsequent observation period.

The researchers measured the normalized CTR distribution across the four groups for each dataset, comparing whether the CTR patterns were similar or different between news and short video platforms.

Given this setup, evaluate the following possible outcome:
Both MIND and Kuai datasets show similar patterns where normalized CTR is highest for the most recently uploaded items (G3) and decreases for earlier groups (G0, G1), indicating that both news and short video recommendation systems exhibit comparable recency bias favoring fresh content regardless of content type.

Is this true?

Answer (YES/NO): NO